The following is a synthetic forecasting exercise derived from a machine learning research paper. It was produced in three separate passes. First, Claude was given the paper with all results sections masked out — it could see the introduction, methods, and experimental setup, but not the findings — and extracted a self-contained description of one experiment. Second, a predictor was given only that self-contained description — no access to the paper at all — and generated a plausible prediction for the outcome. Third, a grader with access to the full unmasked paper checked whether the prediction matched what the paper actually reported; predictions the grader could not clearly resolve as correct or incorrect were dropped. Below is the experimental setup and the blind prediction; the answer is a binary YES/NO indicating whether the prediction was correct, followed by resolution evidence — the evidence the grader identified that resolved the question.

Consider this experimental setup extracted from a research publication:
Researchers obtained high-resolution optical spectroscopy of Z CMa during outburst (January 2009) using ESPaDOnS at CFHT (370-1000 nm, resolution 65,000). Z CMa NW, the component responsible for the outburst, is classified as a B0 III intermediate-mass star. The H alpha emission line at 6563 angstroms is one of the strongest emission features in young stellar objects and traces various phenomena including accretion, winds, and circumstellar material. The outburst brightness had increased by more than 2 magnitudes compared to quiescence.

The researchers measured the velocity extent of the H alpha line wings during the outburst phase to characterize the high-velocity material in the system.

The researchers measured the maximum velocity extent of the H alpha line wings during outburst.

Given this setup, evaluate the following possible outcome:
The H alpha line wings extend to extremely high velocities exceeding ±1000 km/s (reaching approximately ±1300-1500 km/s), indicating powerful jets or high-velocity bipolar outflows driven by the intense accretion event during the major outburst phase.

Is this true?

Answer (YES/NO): NO